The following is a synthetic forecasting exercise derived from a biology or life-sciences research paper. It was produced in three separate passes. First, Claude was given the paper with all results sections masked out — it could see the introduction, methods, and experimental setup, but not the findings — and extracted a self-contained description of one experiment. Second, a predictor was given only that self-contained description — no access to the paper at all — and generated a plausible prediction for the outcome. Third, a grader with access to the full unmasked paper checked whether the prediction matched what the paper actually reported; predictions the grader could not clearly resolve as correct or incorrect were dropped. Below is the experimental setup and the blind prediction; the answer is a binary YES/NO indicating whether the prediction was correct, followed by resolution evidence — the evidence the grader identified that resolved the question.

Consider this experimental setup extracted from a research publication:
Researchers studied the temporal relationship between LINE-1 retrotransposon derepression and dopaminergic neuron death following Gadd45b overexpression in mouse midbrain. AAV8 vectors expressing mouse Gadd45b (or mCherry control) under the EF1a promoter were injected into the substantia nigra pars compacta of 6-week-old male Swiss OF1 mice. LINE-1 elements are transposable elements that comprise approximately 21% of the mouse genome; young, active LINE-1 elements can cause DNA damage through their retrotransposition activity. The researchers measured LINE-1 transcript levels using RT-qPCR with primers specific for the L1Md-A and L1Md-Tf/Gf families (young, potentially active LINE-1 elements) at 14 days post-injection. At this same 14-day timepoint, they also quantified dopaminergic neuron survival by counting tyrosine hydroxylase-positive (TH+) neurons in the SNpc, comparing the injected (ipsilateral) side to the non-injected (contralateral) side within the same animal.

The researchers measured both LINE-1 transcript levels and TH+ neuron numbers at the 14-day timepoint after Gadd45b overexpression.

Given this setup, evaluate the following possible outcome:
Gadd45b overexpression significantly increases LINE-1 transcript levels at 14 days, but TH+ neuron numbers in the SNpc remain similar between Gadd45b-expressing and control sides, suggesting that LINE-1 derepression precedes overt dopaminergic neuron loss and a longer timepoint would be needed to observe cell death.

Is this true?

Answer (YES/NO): YES